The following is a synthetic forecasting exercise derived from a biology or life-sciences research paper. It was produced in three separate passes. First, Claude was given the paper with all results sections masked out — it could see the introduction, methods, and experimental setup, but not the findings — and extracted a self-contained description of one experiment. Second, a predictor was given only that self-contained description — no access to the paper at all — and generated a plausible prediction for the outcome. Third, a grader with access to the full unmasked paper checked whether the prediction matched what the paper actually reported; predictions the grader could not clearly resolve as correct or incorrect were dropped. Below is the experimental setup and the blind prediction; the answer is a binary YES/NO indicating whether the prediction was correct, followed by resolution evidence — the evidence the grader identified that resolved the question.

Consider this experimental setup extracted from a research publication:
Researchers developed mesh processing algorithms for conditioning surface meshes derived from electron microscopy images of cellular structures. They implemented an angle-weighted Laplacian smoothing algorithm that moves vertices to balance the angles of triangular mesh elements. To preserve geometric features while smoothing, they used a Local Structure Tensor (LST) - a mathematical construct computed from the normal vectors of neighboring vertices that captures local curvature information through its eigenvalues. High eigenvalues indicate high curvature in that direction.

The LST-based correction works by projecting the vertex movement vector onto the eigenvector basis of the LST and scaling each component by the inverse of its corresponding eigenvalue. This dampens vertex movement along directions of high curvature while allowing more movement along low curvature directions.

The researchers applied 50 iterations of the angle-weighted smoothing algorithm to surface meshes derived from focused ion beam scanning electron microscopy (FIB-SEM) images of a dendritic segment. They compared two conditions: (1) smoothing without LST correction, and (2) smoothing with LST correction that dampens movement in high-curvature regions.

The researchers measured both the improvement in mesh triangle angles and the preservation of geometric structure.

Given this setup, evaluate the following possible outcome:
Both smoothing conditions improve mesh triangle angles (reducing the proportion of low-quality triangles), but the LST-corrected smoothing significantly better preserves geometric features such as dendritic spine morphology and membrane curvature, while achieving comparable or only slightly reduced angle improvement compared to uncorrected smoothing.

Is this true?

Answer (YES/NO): YES